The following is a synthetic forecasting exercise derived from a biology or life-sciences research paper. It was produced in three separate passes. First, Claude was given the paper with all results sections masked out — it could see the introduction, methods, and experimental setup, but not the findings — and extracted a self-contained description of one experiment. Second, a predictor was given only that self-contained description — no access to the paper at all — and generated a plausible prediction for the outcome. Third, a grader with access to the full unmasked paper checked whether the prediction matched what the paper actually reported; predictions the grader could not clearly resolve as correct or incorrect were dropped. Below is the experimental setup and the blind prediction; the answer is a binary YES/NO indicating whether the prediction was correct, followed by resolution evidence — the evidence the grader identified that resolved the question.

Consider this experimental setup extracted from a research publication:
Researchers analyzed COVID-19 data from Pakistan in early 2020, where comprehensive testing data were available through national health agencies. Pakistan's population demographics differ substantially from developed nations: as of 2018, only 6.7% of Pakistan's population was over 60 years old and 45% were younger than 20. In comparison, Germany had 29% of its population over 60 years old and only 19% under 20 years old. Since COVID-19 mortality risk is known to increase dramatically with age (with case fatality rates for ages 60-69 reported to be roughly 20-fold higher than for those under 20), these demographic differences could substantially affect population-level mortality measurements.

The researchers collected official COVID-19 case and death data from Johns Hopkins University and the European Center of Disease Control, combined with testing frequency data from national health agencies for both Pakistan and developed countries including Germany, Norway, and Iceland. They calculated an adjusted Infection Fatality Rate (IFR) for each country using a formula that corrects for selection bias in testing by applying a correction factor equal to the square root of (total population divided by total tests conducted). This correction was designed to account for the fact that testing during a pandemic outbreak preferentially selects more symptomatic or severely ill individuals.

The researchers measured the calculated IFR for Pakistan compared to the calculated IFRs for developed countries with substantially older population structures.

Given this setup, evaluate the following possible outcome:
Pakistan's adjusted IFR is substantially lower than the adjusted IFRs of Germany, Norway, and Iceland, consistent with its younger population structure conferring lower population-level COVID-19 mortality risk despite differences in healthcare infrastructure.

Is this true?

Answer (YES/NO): YES